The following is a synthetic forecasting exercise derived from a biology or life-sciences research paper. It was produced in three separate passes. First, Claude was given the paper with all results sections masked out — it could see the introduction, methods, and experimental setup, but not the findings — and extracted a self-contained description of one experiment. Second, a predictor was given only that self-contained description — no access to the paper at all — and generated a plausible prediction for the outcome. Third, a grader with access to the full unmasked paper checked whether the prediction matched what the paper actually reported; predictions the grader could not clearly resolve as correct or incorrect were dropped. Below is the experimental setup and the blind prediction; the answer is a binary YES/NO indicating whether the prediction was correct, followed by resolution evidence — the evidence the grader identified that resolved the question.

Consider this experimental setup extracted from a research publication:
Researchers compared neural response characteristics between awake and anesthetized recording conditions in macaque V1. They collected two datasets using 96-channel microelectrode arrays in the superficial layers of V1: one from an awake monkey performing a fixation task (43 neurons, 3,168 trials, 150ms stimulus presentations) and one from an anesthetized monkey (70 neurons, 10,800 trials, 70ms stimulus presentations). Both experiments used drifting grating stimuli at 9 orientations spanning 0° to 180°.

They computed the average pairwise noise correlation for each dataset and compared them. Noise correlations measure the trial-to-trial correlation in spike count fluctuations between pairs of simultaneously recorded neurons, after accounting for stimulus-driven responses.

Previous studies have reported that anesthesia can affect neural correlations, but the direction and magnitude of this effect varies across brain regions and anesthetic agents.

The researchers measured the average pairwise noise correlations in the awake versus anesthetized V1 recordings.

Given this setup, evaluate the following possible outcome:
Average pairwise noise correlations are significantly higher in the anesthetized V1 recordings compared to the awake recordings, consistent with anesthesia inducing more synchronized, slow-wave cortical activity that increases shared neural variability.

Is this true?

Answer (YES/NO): YES